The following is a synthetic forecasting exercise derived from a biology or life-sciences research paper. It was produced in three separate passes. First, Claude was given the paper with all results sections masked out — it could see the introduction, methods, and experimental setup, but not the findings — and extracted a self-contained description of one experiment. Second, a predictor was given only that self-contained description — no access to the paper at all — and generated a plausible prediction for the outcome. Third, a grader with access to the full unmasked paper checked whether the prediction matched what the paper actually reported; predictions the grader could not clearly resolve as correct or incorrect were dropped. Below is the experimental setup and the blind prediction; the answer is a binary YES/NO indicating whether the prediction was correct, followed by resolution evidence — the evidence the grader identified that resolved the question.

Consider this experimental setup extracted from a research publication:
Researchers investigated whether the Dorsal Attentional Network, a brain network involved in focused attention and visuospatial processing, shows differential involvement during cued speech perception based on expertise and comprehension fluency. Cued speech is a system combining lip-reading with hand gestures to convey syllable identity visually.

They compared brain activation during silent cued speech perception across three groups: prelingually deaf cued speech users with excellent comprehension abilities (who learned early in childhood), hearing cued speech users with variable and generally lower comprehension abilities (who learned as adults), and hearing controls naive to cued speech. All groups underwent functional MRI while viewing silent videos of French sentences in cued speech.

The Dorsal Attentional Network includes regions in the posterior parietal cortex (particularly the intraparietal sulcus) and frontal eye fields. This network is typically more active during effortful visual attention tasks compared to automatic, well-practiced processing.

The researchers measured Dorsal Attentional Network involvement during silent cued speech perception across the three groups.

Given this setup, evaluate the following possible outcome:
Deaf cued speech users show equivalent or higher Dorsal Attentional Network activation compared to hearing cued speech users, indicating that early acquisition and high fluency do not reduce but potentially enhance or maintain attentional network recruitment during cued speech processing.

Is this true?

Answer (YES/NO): NO